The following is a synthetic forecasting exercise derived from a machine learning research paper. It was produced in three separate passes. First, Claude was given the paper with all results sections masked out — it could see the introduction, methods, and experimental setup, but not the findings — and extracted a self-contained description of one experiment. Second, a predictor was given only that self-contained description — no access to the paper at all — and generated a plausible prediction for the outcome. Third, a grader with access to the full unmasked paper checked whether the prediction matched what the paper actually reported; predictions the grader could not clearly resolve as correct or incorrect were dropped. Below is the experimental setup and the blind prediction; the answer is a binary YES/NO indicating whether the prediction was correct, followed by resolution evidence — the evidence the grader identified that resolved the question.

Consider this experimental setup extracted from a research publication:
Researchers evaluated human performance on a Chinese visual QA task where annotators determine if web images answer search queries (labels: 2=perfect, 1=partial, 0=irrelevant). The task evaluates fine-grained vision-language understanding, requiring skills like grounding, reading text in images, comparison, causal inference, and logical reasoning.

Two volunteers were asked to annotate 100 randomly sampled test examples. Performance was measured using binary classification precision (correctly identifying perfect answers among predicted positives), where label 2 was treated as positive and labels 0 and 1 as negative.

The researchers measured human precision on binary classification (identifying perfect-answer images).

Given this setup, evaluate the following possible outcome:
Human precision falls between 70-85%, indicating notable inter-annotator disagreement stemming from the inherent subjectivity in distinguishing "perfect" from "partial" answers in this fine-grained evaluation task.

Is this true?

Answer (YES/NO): NO